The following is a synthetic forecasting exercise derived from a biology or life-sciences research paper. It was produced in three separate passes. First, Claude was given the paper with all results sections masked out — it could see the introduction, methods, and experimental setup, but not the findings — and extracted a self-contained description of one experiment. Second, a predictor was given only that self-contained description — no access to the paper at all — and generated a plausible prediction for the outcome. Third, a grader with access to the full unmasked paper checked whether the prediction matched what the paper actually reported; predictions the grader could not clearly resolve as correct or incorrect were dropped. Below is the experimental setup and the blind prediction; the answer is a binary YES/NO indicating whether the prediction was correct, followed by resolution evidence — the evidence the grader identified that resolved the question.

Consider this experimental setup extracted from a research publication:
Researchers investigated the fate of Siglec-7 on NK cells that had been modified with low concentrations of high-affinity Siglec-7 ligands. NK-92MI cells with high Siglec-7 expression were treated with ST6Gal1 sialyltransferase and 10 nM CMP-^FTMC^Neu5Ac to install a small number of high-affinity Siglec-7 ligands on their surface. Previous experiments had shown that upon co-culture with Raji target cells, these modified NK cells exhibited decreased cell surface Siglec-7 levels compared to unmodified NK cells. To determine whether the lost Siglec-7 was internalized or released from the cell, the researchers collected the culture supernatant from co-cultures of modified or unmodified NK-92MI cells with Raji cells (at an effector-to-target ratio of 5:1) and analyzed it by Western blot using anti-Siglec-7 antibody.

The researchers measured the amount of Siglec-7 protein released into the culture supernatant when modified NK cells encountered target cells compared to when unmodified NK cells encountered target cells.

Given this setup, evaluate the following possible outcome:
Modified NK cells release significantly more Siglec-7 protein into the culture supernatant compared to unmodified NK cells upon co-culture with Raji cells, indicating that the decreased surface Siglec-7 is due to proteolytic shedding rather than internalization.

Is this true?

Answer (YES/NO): YES